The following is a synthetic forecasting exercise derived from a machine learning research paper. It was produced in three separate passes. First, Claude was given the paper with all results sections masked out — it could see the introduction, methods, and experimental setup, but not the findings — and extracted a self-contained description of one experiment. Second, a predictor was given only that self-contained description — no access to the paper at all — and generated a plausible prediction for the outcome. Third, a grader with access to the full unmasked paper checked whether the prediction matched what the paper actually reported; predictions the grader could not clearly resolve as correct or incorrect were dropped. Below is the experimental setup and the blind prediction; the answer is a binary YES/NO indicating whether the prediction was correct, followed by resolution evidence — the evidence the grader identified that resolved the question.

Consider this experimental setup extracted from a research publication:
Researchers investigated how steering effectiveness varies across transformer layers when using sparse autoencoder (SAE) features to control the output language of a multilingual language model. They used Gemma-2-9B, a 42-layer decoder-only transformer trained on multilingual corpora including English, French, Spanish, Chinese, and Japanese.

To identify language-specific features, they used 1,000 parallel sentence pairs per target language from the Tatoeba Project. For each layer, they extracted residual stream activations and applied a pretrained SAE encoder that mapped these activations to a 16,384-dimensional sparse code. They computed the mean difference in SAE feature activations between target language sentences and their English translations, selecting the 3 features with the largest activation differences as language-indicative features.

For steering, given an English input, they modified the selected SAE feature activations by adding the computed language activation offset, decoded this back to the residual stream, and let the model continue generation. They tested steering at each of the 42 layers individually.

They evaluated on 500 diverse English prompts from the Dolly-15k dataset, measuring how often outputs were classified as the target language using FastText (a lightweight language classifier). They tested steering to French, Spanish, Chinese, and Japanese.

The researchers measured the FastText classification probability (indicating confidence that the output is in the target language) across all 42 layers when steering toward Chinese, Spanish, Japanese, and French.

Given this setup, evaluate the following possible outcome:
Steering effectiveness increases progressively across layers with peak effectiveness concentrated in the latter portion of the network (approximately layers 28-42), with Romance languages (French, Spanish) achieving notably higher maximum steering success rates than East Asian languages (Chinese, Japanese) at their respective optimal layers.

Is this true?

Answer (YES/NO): NO